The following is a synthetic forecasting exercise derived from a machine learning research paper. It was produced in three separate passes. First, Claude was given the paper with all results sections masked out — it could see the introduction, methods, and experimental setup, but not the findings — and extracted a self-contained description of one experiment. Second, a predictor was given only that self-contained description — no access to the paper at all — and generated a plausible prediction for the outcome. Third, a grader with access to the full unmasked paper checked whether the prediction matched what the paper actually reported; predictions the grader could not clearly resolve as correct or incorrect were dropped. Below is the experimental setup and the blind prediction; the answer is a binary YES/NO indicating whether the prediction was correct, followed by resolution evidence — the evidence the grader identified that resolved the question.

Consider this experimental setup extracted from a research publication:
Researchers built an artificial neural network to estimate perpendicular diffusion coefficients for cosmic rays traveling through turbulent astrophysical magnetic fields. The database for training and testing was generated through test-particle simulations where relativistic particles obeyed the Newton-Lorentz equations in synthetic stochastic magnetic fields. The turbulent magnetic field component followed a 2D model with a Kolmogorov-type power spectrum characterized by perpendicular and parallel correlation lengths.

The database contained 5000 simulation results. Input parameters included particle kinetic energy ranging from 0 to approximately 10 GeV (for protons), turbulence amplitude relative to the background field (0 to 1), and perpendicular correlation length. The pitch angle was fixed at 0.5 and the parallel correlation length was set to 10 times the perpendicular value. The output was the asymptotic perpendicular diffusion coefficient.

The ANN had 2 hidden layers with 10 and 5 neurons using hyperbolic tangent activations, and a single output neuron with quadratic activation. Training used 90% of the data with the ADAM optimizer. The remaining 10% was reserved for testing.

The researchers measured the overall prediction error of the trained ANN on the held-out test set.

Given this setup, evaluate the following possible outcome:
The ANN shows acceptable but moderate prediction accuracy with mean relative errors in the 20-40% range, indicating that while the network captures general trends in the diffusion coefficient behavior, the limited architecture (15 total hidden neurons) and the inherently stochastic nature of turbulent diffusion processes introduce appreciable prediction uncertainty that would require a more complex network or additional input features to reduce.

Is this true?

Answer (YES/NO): NO